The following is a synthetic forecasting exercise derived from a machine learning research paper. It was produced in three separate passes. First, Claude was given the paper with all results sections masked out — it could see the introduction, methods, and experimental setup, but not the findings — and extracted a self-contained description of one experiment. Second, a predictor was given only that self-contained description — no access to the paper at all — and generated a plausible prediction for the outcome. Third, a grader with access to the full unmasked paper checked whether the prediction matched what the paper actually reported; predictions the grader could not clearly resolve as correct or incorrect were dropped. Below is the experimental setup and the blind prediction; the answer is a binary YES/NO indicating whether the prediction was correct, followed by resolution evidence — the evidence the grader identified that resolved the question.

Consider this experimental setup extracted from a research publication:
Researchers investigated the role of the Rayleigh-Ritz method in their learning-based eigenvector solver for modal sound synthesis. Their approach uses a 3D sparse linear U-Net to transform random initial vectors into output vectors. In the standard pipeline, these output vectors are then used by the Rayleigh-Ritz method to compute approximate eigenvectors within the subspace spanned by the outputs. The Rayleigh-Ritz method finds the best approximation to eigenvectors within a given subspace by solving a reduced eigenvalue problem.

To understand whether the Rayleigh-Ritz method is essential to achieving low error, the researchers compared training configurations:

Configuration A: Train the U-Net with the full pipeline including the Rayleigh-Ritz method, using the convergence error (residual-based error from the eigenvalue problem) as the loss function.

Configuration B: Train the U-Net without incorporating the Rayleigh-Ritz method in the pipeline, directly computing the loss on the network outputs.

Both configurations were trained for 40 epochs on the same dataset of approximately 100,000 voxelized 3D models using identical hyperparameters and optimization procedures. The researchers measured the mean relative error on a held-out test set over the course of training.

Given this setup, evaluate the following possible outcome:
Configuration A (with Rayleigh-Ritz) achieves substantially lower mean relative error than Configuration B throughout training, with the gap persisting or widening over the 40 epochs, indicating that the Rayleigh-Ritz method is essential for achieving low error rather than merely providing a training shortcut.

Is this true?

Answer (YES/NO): YES